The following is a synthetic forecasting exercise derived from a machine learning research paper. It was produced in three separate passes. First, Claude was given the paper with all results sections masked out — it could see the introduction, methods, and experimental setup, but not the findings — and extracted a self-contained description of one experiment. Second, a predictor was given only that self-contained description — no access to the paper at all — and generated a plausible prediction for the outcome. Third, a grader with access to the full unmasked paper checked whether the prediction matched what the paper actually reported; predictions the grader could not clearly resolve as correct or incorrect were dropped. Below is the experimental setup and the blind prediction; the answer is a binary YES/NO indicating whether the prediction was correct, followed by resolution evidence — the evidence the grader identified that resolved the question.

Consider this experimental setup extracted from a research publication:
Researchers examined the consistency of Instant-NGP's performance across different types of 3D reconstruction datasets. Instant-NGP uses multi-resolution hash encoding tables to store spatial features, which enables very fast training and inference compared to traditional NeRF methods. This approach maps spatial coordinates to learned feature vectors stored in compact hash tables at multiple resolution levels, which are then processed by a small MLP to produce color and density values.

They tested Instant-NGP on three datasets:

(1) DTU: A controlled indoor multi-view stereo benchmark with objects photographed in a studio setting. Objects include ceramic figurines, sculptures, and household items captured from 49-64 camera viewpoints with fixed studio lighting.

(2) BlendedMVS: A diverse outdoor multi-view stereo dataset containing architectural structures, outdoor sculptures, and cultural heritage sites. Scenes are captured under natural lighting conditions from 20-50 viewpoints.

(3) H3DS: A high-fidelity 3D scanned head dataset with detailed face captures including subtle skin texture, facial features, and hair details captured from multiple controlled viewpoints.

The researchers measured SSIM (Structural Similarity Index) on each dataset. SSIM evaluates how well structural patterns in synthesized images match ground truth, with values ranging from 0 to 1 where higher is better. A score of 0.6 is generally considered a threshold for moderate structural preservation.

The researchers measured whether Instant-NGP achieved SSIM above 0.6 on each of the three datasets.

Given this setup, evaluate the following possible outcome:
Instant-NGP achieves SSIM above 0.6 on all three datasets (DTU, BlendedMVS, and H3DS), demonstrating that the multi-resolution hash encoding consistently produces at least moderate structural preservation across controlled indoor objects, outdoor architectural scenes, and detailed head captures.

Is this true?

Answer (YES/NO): NO